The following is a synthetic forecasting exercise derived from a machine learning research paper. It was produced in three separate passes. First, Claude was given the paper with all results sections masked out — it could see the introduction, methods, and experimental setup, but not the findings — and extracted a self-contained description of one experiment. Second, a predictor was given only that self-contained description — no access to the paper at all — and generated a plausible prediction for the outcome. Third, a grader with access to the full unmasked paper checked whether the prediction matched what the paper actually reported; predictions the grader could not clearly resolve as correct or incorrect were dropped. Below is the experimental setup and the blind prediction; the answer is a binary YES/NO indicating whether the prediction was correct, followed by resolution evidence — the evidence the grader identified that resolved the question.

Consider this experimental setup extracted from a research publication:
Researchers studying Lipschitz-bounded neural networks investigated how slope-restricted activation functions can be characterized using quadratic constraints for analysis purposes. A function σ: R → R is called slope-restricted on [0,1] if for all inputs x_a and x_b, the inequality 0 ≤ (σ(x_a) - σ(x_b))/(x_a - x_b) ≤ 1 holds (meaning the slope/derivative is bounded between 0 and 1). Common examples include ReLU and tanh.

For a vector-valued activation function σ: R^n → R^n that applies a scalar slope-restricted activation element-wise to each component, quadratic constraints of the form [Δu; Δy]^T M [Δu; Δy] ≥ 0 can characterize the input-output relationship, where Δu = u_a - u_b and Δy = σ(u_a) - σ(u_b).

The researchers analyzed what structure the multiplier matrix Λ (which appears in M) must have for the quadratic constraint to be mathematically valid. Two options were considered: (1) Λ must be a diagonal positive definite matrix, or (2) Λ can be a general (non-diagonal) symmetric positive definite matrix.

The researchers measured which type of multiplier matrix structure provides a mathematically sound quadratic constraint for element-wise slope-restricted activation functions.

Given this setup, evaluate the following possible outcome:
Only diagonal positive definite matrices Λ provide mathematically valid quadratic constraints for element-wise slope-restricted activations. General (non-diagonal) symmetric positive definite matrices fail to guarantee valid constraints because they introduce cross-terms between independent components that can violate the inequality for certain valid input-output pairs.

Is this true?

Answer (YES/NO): YES